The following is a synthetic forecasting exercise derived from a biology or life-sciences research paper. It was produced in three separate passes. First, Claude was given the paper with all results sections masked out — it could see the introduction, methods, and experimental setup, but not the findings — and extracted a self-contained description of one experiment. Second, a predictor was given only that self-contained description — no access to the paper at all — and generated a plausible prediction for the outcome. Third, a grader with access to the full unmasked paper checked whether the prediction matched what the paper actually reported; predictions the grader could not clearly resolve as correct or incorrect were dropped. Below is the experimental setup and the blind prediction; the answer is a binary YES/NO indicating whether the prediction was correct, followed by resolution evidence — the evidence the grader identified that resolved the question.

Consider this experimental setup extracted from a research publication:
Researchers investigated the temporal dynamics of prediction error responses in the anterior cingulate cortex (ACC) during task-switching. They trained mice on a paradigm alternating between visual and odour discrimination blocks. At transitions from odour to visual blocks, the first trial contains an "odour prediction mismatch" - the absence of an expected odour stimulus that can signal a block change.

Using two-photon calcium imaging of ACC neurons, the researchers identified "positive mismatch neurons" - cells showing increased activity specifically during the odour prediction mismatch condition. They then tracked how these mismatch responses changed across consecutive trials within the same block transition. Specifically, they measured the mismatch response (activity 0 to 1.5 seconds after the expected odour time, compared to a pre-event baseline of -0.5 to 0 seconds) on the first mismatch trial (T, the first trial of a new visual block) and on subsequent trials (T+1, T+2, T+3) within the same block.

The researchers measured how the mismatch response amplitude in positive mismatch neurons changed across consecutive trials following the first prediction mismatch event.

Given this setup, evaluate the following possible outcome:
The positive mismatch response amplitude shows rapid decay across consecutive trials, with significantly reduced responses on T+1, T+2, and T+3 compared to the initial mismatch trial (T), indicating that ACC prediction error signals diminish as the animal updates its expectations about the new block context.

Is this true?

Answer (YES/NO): YES